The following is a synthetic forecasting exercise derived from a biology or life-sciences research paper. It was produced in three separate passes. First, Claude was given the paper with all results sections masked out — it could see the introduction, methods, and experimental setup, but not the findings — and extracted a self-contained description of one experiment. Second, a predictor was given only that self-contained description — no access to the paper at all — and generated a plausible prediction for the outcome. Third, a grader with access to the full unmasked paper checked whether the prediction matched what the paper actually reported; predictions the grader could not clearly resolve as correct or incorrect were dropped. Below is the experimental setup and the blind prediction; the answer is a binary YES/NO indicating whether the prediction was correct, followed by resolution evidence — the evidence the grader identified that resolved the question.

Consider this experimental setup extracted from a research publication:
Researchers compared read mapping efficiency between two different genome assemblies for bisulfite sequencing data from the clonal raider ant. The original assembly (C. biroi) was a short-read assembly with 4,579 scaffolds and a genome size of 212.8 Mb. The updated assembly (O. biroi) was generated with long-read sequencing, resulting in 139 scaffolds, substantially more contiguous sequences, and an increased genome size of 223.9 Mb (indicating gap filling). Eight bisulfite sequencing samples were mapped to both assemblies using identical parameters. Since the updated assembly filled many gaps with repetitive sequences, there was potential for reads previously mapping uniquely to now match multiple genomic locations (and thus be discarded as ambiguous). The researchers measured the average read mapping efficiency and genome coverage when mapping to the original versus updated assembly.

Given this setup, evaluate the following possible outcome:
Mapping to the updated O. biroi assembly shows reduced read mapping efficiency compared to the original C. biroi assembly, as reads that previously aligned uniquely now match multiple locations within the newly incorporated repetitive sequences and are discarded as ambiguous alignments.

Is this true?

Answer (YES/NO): YES